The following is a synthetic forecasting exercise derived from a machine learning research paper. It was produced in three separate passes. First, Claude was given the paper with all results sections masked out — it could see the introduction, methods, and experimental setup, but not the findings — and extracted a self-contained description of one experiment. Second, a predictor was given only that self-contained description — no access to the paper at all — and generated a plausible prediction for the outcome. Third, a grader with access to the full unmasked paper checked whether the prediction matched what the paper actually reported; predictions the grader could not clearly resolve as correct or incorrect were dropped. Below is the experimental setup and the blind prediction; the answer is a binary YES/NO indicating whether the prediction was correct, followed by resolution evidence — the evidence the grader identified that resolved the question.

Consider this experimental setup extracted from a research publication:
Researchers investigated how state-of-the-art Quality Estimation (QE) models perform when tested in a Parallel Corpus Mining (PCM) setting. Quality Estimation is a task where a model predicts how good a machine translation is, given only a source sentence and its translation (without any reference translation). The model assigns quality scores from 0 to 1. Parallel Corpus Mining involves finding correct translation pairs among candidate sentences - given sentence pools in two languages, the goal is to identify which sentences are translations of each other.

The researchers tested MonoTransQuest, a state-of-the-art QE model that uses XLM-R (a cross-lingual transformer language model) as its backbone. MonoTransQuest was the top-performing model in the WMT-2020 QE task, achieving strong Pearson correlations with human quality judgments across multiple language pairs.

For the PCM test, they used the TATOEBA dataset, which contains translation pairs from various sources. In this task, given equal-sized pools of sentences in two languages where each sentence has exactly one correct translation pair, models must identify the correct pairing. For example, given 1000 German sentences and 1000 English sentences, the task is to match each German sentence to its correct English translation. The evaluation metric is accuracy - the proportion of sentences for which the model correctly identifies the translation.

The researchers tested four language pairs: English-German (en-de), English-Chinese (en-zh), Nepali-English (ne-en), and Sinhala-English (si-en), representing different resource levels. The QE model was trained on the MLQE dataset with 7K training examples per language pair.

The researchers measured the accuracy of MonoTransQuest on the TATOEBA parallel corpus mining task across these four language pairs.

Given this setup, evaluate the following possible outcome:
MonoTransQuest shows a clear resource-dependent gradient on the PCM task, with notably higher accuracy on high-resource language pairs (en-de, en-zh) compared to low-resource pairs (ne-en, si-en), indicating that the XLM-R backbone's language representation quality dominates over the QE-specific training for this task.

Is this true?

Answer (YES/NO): NO